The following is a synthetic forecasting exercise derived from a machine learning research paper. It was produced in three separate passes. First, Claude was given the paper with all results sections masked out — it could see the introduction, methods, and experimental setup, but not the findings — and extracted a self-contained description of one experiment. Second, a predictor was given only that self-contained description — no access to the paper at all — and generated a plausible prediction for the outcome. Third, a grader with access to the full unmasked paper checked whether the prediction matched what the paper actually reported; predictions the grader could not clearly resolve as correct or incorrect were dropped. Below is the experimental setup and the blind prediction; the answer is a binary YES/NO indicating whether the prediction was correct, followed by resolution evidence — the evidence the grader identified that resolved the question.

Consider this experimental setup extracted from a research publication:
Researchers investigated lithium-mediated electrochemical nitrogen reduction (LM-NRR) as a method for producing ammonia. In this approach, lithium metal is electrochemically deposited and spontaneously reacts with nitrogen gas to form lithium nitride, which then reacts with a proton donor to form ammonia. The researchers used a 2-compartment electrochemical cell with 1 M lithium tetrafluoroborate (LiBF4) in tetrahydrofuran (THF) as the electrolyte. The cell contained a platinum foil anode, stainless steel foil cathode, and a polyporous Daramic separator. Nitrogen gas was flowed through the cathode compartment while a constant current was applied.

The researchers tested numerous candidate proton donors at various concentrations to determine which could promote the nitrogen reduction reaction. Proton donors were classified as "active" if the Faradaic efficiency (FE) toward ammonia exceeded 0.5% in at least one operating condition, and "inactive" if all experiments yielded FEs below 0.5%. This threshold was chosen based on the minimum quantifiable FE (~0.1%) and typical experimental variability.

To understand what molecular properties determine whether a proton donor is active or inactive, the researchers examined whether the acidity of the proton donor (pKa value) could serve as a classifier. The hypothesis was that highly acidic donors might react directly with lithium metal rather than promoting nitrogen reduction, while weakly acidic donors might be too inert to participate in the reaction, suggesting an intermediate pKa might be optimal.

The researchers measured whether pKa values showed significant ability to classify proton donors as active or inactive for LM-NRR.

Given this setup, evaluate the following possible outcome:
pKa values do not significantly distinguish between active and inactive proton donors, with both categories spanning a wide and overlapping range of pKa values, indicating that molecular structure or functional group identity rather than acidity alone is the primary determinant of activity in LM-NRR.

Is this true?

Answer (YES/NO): YES